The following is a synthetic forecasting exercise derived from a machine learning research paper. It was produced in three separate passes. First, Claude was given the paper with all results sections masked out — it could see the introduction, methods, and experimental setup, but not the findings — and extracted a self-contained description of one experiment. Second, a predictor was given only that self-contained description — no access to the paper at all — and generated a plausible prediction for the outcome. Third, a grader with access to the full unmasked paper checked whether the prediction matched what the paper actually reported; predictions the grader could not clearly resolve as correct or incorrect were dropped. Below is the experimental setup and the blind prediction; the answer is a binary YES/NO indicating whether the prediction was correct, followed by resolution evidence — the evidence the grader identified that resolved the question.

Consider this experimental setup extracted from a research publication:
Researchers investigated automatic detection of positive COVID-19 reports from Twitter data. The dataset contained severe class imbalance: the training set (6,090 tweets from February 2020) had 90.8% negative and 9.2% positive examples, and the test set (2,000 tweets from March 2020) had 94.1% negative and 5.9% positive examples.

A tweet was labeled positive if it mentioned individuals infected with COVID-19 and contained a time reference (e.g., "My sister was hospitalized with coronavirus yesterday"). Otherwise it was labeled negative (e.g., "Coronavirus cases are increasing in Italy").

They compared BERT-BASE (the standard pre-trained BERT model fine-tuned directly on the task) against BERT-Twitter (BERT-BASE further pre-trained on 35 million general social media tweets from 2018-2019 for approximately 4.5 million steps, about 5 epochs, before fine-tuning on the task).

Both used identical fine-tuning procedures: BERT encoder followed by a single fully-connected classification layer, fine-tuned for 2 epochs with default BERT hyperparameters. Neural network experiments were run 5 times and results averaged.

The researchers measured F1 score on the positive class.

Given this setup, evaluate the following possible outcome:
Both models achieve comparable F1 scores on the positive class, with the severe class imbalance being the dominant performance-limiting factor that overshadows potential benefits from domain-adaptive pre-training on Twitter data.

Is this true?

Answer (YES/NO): NO